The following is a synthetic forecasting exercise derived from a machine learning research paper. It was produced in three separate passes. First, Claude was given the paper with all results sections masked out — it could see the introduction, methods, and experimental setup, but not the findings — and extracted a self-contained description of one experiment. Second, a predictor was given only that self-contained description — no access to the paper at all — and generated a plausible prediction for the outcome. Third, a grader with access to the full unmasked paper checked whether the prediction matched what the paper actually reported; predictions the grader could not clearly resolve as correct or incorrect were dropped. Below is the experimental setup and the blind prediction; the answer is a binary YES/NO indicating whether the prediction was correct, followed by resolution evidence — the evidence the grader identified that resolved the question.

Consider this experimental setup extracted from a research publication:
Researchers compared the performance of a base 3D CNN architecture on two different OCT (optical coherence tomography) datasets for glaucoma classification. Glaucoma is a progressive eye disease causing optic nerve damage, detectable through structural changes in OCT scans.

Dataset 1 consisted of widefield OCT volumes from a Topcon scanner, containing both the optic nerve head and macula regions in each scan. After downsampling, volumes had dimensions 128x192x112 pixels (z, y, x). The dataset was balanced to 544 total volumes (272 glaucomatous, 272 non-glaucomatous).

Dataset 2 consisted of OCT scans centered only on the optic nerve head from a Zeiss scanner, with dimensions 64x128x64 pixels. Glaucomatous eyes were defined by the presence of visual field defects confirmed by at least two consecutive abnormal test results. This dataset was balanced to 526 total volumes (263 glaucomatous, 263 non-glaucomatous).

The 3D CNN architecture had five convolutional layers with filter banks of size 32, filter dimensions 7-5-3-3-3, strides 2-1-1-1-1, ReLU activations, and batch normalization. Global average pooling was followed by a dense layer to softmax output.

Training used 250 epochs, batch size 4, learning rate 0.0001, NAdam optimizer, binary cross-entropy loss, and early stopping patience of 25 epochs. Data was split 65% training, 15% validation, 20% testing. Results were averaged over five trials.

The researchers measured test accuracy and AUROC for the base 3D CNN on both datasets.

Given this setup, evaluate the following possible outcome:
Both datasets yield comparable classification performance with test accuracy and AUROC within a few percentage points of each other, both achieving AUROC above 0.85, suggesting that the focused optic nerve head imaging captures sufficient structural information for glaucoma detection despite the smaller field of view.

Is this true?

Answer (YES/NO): NO